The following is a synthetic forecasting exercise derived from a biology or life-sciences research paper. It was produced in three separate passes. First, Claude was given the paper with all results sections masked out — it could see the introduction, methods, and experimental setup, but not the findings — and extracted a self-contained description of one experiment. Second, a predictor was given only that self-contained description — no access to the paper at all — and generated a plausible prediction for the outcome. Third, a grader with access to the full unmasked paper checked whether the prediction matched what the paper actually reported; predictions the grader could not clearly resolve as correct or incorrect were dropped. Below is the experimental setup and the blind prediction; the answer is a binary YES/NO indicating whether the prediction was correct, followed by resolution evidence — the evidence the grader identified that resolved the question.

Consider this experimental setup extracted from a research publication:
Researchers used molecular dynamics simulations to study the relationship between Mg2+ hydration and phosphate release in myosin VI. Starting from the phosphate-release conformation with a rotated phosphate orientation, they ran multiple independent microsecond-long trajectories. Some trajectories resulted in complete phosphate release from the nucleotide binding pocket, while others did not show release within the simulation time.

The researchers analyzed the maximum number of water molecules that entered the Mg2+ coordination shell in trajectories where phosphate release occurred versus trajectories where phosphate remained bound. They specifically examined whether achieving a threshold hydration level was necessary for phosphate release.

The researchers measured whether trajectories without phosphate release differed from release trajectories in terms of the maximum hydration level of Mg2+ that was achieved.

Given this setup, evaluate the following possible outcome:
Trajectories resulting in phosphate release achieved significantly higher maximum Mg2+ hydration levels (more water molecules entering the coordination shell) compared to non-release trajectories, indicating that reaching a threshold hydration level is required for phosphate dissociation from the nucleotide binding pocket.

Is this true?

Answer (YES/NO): NO